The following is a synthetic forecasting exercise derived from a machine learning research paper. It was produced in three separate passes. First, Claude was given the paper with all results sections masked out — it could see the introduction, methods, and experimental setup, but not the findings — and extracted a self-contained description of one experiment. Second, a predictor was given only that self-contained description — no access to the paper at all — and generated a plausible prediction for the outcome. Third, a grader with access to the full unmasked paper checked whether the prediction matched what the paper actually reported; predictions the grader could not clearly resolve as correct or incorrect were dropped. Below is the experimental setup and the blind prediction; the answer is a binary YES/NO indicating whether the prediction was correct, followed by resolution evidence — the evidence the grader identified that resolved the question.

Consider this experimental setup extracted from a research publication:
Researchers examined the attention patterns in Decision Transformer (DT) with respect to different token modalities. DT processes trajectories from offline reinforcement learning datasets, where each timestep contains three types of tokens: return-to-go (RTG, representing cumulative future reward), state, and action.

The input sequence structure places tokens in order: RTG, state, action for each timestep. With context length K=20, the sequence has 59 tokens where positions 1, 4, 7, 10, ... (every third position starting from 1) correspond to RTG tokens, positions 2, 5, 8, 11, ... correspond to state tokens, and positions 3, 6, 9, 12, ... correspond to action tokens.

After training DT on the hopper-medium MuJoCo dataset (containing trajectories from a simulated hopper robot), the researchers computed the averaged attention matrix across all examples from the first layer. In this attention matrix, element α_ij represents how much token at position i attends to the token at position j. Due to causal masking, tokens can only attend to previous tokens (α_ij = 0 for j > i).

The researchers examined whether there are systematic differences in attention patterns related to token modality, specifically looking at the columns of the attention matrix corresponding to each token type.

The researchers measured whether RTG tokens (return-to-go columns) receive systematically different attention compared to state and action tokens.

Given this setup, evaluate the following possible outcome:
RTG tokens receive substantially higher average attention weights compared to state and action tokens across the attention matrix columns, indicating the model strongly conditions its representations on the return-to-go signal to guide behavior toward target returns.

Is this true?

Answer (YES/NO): NO